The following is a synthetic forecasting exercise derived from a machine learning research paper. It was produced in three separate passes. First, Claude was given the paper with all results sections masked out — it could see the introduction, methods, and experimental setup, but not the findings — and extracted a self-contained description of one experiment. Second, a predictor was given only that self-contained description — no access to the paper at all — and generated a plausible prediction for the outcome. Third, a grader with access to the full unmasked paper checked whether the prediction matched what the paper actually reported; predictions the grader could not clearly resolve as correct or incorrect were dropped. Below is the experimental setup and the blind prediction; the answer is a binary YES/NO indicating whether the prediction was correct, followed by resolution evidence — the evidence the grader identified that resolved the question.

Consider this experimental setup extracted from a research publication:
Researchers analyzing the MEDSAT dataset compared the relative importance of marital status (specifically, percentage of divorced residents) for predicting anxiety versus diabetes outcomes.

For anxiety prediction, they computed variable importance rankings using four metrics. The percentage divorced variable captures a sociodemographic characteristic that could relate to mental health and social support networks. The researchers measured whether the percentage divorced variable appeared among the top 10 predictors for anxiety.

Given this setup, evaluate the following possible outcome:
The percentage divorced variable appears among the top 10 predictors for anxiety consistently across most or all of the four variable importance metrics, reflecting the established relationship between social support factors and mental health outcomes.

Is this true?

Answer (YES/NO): YES